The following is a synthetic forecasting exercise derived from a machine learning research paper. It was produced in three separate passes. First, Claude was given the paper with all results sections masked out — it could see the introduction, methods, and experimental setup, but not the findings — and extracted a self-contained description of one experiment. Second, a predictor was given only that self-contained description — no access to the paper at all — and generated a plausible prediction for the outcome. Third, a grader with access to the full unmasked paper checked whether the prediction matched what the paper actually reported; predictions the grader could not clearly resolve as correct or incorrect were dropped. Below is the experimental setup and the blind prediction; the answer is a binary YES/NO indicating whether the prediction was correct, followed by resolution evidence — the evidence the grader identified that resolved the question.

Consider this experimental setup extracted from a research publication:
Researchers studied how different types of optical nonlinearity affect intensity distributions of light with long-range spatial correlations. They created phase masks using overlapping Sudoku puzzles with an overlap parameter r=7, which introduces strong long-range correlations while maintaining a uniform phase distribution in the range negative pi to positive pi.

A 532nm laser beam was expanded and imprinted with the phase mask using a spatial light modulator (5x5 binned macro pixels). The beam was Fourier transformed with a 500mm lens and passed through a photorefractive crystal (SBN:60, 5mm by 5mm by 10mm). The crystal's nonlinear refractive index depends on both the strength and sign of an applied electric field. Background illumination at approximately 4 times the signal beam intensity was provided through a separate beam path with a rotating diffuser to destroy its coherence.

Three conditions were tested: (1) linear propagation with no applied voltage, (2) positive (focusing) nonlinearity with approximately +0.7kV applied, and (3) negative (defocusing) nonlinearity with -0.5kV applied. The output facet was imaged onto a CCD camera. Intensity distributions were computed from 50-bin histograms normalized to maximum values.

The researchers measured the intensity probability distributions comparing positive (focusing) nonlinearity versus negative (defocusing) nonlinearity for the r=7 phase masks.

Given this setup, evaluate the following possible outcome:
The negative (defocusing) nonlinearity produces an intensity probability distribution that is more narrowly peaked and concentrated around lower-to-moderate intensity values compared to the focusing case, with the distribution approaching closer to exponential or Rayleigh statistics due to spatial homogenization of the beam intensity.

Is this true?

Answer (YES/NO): NO